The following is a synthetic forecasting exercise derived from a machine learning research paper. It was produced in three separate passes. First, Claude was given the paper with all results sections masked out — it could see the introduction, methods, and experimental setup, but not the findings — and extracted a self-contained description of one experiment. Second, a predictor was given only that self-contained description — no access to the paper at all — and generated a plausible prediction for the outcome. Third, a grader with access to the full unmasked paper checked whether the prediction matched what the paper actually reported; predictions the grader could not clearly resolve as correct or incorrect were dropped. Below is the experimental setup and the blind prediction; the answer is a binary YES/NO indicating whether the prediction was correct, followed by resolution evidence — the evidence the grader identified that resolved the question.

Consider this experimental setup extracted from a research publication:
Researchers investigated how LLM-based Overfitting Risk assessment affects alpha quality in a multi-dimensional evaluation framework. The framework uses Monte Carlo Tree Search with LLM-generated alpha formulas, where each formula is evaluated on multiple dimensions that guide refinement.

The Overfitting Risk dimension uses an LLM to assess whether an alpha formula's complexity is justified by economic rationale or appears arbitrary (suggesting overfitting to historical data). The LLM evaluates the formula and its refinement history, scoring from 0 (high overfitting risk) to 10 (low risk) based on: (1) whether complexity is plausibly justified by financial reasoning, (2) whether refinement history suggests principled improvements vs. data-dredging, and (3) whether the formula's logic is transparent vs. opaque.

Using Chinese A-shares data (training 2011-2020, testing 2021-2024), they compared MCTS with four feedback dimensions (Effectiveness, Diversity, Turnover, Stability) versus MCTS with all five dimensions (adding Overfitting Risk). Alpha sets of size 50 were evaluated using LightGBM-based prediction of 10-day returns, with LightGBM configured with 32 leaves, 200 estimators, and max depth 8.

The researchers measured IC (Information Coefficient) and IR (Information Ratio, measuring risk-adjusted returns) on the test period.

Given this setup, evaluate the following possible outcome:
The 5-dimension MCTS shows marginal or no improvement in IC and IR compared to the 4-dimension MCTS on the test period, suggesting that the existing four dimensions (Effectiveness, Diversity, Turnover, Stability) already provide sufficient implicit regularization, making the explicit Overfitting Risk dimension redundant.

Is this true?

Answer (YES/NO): NO